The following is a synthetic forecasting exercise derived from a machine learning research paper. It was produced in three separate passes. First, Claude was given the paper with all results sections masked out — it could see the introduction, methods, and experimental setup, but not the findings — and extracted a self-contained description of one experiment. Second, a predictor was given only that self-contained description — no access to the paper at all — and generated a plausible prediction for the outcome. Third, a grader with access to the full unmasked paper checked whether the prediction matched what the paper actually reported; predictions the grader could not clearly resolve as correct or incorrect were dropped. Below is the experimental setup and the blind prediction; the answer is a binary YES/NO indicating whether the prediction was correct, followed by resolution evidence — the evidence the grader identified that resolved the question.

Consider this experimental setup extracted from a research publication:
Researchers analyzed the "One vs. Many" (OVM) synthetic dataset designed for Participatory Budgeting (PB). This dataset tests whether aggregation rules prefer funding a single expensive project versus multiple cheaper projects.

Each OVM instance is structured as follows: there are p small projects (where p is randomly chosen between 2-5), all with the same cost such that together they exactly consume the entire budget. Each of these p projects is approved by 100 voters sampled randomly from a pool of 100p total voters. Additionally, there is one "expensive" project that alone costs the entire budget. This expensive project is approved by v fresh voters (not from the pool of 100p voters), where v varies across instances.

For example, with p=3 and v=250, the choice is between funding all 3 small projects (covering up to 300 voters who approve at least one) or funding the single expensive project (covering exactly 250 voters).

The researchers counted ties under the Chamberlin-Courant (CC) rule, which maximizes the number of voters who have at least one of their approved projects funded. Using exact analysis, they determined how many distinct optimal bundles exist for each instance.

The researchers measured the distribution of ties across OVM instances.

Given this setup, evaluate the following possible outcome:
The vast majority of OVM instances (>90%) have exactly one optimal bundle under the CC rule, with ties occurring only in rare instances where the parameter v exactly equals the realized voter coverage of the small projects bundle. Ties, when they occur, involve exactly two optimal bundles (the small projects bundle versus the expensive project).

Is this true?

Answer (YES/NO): NO